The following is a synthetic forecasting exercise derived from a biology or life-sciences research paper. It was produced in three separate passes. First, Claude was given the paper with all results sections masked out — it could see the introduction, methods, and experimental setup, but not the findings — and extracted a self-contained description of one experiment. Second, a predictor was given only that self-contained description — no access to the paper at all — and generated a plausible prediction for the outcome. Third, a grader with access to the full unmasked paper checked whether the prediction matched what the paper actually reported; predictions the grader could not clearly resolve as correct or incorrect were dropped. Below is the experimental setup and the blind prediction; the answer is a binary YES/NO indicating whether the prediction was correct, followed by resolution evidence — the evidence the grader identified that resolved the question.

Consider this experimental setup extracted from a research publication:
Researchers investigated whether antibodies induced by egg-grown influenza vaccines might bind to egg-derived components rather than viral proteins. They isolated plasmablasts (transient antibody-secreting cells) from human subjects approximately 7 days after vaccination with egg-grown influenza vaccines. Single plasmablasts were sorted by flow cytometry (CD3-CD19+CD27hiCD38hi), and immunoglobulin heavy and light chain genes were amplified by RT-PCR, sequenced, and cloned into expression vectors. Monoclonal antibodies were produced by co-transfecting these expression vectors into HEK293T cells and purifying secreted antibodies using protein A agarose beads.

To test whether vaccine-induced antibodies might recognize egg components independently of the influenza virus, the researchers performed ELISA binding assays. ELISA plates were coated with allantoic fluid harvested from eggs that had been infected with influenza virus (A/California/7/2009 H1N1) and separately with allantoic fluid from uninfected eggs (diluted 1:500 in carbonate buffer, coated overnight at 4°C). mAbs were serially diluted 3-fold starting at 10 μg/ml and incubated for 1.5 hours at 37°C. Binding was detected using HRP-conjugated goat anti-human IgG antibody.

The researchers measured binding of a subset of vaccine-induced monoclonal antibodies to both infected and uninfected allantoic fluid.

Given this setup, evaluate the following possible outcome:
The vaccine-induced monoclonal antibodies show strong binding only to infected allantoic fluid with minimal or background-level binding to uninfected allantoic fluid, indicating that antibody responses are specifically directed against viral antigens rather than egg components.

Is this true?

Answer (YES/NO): NO